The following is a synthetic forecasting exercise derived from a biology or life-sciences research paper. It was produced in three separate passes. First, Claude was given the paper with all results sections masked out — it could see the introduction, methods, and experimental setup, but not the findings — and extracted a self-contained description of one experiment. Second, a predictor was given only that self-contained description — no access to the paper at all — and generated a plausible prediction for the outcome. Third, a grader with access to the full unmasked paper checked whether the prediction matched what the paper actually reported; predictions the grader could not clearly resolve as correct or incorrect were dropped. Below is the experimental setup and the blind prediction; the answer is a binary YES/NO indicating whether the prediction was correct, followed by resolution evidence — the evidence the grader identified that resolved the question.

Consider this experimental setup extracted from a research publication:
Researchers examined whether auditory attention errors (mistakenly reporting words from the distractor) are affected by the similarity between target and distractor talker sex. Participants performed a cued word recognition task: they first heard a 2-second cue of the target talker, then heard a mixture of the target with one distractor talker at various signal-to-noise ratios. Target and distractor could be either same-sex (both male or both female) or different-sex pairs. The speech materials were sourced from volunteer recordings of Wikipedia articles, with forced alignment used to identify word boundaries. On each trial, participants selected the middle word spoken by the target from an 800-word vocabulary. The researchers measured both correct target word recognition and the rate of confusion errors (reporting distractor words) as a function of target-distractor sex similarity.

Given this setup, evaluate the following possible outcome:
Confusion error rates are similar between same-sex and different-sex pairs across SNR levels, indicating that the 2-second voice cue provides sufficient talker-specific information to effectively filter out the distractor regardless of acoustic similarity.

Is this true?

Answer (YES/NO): NO